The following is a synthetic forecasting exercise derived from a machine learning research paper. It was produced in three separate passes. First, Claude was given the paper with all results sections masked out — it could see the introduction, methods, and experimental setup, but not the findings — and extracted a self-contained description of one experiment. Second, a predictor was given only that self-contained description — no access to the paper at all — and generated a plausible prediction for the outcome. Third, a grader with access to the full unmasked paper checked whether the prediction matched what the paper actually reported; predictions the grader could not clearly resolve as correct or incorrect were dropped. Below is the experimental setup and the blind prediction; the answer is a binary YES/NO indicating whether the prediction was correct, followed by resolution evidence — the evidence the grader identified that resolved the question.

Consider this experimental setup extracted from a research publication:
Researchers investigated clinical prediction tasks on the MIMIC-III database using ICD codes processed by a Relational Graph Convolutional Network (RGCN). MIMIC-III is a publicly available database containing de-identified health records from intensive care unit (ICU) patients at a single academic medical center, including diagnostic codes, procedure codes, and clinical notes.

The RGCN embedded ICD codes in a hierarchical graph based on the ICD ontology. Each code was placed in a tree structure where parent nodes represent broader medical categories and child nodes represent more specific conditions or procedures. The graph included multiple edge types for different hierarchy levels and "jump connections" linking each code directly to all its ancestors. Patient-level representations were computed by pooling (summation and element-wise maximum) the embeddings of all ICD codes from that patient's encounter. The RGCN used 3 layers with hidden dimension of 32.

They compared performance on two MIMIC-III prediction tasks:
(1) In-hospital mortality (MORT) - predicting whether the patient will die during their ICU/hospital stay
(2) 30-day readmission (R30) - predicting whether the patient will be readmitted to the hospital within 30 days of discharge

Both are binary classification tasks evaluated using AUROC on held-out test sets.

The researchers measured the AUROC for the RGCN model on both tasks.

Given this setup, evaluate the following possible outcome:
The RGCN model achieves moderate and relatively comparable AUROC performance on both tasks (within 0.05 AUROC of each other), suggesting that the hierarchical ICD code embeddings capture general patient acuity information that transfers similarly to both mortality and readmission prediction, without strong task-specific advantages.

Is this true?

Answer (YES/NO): NO